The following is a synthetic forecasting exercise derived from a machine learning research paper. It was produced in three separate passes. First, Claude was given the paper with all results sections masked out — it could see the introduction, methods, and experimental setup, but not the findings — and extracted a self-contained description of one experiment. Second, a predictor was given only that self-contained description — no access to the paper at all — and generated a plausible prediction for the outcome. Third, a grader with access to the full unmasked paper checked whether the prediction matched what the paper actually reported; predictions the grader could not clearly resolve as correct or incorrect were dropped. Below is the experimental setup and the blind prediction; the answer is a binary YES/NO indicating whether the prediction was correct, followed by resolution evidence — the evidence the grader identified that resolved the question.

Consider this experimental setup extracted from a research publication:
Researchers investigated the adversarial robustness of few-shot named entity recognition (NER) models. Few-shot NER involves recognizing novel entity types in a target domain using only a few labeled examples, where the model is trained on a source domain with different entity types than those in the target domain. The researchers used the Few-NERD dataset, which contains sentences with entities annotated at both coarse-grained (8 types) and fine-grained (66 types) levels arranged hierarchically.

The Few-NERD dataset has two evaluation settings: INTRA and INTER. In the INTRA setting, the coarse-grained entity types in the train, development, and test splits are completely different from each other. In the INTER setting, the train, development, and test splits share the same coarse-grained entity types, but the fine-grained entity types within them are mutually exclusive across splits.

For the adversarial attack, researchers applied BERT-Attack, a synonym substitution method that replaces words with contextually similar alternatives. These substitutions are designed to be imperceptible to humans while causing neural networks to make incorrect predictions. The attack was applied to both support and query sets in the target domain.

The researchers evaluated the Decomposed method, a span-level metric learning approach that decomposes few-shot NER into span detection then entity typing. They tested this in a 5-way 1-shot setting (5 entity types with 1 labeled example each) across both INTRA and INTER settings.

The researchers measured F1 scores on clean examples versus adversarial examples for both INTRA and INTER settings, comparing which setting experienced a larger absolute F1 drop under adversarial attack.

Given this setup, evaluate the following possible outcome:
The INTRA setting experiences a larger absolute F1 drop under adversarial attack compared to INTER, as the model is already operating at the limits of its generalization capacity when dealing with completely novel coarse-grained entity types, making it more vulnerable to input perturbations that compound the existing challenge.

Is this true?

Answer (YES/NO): NO